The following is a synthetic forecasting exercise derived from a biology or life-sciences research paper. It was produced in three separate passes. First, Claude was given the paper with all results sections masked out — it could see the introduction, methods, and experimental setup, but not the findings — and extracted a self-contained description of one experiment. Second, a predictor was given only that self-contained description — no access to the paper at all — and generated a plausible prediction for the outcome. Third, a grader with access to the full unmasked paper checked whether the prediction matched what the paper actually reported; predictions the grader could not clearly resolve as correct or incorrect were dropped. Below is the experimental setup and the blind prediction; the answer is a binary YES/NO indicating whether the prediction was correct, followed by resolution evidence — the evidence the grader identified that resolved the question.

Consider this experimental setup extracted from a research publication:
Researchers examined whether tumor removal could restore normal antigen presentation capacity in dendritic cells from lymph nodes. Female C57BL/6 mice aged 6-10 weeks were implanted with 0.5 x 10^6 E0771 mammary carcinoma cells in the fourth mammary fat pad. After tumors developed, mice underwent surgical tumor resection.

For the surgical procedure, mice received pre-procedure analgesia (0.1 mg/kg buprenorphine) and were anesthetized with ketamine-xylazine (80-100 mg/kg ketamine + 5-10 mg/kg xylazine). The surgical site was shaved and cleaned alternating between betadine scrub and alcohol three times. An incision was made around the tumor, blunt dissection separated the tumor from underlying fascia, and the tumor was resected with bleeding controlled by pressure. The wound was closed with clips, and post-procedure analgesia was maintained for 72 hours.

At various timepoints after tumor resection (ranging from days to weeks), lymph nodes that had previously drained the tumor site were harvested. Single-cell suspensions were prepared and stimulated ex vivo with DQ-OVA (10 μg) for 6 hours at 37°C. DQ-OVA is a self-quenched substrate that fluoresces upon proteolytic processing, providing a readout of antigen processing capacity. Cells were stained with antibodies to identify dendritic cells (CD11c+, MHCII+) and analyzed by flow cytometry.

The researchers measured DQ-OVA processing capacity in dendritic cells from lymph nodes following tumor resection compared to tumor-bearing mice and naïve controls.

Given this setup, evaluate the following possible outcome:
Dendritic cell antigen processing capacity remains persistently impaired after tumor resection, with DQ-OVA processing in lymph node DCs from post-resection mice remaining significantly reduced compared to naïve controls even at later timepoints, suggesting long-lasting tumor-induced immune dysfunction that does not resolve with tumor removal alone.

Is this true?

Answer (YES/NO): NO